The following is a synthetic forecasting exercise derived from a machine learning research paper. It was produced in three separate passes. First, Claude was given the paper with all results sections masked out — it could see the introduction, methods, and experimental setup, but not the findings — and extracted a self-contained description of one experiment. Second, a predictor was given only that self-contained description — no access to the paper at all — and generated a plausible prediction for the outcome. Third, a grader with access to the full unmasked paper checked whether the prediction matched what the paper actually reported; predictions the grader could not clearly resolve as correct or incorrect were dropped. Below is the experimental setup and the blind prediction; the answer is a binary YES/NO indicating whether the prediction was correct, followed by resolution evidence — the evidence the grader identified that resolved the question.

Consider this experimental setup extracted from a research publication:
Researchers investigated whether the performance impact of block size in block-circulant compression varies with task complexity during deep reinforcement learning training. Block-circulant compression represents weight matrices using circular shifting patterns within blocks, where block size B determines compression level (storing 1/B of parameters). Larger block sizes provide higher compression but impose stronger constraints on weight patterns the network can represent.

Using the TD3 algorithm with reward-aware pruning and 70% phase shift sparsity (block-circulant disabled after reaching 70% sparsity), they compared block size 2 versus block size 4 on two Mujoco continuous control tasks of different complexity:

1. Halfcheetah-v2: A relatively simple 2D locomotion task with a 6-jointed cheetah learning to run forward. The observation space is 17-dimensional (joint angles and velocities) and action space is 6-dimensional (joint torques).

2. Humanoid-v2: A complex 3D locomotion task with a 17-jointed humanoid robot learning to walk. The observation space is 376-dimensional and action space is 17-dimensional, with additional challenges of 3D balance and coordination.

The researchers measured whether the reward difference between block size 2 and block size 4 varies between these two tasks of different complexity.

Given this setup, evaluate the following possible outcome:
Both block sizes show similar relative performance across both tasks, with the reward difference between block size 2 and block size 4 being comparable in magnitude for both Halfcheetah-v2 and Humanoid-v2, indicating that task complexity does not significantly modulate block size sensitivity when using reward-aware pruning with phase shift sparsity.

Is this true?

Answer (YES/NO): NO